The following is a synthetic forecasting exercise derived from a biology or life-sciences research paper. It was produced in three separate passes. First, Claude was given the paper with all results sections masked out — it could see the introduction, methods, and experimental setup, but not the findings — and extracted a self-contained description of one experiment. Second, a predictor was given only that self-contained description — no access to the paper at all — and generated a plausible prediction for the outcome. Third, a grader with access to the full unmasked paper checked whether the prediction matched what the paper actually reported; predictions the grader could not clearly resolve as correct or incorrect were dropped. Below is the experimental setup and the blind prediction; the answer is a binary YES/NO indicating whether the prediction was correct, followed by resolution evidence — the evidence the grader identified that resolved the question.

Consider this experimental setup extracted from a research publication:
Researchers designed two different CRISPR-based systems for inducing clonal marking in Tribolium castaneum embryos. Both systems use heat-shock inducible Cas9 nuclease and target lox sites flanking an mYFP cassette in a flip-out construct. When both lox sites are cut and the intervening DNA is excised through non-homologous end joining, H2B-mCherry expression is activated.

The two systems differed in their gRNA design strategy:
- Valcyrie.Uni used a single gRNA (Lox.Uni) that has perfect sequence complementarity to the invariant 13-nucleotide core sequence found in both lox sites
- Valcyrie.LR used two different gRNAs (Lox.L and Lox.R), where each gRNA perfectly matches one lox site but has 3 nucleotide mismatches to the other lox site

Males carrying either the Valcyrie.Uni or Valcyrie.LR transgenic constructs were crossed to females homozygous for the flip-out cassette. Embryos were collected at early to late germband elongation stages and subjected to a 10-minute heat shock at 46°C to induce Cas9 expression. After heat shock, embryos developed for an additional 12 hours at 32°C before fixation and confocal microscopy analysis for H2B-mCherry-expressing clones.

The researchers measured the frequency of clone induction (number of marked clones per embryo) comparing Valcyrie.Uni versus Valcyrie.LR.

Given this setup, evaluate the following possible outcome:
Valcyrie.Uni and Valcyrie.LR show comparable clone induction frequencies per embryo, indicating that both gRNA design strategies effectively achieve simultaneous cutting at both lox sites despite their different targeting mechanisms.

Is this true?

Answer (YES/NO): NO